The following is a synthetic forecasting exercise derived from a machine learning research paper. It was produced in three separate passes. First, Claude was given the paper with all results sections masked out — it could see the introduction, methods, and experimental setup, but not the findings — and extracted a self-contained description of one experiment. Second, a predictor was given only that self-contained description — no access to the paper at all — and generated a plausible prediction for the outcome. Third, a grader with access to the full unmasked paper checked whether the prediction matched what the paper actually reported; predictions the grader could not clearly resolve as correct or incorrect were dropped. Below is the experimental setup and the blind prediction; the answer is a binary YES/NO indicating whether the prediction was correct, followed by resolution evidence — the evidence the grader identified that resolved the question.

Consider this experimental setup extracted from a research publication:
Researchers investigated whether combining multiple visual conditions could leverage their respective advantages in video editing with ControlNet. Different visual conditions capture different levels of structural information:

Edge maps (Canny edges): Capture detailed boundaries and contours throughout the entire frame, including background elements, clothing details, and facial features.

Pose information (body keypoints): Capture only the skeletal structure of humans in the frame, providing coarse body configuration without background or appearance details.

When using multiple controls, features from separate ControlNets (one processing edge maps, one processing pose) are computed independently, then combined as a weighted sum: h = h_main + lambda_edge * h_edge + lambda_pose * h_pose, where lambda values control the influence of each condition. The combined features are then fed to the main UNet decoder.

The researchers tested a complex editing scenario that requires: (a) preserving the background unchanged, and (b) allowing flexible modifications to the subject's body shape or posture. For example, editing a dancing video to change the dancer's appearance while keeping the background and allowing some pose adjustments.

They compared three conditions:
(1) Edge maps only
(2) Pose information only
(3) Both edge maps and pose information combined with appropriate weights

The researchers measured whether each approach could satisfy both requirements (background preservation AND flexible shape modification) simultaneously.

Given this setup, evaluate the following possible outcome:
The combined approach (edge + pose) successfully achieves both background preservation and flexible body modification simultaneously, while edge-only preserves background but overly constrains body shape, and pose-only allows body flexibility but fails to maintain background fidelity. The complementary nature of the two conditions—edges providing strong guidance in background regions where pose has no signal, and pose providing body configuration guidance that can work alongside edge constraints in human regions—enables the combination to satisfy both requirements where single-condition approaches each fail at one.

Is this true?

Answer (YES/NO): YES